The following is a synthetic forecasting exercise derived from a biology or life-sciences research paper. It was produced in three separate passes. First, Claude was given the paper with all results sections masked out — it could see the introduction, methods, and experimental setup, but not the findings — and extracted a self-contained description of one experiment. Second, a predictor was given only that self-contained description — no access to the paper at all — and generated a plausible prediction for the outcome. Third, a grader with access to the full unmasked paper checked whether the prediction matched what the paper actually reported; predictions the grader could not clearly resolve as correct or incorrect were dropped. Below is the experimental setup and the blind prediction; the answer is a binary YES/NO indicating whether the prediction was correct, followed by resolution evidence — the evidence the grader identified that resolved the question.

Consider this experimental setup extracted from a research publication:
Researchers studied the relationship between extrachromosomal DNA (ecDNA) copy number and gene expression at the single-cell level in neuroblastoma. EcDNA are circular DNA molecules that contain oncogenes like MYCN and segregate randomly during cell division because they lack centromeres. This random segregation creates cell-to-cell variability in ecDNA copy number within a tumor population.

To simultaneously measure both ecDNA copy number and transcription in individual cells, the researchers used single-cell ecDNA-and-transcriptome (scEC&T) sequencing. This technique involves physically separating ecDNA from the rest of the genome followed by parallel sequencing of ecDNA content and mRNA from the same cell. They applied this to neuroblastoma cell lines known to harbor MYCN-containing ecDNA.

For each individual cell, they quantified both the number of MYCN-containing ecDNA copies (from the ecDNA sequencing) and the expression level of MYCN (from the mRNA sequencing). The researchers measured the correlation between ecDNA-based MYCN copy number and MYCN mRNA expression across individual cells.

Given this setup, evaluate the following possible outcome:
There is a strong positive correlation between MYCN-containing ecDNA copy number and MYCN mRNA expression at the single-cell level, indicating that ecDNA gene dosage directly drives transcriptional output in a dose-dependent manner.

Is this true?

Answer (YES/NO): YES